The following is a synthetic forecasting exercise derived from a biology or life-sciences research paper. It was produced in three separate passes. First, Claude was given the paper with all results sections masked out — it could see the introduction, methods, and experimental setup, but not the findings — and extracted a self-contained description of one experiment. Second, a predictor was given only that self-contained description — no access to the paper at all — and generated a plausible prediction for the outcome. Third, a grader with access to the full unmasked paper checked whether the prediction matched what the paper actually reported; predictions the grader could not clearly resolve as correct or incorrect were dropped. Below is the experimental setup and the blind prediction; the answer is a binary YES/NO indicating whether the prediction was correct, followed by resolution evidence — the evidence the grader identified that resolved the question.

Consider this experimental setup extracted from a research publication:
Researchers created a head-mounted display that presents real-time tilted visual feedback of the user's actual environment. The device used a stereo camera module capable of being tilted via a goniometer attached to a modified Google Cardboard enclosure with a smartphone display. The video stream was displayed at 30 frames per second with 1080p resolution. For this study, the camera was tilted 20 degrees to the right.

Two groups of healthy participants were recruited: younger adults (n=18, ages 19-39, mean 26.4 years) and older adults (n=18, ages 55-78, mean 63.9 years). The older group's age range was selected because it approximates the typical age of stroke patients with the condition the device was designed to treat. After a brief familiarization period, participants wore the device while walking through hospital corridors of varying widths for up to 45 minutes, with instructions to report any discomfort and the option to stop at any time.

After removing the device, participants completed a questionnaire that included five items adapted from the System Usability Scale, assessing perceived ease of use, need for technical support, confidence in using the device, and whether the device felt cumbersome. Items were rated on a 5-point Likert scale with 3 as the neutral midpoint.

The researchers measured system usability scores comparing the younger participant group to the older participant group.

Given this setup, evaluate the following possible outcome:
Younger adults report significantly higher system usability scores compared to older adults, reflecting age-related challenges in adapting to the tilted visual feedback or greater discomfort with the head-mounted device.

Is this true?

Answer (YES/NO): YES